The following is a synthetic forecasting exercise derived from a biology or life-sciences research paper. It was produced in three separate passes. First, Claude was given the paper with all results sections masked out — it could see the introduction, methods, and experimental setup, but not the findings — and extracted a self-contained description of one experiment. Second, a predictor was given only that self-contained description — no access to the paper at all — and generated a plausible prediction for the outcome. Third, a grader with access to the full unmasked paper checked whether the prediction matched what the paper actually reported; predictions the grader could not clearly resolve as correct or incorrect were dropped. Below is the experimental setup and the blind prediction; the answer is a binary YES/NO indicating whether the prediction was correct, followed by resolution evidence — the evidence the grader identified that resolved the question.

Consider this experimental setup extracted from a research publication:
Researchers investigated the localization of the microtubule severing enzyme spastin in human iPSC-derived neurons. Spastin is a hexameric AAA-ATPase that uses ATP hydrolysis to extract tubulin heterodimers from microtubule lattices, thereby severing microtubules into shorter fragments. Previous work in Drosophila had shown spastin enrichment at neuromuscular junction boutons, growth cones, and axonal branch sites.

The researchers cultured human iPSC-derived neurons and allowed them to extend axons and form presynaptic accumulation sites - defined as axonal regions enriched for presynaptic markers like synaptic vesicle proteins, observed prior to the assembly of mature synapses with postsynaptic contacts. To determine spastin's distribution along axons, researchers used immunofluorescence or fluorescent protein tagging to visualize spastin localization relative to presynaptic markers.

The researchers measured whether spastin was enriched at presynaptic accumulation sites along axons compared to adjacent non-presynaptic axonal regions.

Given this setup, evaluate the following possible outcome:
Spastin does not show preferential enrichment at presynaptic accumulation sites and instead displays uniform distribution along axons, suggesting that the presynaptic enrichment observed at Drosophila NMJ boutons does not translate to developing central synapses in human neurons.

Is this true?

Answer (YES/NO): NO